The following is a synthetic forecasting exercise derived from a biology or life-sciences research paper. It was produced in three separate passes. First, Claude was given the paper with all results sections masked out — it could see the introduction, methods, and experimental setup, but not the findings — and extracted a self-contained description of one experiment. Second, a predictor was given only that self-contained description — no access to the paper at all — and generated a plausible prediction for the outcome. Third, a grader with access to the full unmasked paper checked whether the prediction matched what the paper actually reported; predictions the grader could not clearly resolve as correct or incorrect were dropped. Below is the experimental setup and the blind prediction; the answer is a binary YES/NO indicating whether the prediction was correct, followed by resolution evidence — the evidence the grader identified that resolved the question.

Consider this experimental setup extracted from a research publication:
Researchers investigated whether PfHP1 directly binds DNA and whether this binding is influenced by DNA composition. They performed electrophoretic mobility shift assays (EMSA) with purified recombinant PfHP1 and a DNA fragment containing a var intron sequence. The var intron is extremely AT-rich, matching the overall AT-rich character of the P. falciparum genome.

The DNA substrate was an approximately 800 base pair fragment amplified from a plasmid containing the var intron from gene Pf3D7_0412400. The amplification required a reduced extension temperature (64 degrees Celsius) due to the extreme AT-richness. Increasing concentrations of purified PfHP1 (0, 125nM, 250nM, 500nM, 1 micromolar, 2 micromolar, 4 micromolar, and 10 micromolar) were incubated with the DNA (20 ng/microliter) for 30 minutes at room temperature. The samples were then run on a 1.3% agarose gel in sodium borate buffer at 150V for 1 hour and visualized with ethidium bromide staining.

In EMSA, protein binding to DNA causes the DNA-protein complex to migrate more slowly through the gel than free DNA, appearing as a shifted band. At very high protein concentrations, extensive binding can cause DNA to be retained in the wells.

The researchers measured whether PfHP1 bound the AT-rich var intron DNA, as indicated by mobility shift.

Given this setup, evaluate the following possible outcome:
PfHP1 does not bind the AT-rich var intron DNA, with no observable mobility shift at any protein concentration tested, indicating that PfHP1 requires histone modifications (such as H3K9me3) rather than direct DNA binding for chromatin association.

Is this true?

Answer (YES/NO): NO